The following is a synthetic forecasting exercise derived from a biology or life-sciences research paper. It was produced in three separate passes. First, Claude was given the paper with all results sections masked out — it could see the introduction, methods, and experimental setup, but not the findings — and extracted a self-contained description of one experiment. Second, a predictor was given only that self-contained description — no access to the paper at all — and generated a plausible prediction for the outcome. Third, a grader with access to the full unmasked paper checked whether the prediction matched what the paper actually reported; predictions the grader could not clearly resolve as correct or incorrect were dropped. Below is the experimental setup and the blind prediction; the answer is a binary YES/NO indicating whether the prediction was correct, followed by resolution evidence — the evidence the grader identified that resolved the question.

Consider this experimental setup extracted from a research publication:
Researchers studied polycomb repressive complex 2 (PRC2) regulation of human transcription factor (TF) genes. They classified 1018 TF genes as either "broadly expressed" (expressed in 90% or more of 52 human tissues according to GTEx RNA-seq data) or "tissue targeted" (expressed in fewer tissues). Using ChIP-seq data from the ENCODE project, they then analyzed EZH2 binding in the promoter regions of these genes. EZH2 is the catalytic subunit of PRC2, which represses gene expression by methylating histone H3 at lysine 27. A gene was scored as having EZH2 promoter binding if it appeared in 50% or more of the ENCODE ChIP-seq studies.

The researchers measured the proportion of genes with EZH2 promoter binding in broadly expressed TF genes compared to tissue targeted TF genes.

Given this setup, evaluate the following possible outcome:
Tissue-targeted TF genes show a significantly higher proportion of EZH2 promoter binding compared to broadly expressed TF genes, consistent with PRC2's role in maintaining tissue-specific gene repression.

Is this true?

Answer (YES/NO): YES